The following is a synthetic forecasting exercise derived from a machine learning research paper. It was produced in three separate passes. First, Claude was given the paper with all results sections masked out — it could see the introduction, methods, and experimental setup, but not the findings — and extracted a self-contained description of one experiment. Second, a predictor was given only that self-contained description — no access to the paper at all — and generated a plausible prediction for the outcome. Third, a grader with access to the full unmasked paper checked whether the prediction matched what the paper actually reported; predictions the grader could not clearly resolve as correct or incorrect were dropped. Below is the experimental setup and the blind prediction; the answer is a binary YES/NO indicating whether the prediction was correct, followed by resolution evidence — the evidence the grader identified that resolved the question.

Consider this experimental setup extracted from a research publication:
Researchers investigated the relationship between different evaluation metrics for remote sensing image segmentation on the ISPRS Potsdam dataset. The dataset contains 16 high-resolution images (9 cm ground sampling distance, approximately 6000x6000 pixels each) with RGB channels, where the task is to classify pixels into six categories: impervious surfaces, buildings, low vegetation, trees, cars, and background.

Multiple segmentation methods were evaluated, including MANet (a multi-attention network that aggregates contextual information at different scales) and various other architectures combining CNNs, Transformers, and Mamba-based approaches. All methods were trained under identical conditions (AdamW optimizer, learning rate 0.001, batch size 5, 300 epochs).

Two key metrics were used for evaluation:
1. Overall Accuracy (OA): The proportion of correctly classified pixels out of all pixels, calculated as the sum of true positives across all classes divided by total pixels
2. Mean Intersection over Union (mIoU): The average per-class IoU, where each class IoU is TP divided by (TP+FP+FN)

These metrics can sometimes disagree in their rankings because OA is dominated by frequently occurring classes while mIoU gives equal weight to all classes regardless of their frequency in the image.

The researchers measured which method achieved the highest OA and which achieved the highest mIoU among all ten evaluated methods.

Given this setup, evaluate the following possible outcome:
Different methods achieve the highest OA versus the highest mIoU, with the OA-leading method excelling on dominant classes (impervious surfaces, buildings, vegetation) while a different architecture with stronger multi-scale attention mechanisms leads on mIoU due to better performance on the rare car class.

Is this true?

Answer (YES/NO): NO